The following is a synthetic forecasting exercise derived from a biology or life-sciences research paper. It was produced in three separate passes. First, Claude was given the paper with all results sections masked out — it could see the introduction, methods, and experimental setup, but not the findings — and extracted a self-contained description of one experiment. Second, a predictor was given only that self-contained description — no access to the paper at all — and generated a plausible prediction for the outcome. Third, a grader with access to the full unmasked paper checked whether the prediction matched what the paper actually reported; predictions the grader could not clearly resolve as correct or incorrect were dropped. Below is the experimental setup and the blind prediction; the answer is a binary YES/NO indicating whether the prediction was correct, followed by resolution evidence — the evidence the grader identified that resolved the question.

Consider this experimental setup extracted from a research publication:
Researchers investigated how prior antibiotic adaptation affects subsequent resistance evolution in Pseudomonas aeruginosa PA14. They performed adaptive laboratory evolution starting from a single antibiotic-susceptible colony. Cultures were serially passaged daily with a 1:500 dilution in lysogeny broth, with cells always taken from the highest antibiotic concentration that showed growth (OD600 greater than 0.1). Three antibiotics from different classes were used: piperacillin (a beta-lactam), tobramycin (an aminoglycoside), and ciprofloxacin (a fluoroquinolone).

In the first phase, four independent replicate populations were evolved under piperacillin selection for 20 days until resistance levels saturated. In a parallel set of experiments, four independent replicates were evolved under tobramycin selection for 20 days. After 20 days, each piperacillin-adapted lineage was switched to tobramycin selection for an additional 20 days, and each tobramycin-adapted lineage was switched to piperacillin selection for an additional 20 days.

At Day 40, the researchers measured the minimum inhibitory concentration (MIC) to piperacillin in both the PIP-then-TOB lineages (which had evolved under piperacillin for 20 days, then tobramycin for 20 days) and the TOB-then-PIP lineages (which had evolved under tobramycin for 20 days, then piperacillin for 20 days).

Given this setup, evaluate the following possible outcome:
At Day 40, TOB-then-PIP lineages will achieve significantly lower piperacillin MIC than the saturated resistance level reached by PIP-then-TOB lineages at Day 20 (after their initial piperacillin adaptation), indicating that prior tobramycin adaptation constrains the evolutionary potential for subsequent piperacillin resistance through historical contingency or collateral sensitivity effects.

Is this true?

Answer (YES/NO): NO